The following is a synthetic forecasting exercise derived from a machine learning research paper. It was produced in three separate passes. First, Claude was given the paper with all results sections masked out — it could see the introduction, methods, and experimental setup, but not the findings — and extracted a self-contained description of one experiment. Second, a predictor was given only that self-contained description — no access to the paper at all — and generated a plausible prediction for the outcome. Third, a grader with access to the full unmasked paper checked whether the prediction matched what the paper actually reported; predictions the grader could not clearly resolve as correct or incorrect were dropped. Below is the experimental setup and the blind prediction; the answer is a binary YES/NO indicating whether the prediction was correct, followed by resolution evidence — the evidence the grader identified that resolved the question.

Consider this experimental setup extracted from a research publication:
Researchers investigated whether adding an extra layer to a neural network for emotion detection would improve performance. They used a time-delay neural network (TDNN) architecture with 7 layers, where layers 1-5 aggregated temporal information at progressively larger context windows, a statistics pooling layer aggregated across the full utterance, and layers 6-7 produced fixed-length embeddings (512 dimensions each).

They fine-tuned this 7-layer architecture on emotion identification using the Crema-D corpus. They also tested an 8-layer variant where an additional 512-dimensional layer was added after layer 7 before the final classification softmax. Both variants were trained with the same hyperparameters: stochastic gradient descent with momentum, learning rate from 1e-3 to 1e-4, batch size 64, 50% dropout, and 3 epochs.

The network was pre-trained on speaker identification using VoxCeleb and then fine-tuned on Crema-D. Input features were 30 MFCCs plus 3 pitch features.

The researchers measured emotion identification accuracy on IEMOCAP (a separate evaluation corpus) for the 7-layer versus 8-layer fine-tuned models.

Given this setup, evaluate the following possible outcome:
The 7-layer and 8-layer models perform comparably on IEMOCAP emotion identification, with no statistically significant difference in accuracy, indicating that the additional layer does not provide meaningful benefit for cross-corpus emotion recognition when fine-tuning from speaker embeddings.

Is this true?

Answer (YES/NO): NO